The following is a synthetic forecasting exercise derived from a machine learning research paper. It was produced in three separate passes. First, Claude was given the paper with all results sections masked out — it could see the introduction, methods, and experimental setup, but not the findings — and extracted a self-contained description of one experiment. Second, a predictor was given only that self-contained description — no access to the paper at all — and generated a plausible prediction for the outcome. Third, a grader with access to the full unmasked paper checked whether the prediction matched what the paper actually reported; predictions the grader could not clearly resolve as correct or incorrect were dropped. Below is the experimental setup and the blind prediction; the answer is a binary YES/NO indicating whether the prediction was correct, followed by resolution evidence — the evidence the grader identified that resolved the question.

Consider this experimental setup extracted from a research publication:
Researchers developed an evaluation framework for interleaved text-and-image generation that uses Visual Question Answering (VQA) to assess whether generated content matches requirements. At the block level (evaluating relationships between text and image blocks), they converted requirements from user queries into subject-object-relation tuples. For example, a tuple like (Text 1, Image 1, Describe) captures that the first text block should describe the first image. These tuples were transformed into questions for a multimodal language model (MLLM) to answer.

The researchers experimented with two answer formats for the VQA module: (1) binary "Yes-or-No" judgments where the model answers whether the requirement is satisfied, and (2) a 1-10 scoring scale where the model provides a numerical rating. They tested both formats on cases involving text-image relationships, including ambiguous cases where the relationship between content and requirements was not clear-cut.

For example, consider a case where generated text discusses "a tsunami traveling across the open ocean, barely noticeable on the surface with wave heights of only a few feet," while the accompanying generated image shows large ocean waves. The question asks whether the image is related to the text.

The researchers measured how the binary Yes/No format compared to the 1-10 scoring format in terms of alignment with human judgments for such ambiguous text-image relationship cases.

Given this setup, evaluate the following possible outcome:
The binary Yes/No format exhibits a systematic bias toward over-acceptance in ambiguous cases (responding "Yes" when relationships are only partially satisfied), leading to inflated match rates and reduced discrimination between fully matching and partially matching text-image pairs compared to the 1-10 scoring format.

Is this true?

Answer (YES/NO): NO